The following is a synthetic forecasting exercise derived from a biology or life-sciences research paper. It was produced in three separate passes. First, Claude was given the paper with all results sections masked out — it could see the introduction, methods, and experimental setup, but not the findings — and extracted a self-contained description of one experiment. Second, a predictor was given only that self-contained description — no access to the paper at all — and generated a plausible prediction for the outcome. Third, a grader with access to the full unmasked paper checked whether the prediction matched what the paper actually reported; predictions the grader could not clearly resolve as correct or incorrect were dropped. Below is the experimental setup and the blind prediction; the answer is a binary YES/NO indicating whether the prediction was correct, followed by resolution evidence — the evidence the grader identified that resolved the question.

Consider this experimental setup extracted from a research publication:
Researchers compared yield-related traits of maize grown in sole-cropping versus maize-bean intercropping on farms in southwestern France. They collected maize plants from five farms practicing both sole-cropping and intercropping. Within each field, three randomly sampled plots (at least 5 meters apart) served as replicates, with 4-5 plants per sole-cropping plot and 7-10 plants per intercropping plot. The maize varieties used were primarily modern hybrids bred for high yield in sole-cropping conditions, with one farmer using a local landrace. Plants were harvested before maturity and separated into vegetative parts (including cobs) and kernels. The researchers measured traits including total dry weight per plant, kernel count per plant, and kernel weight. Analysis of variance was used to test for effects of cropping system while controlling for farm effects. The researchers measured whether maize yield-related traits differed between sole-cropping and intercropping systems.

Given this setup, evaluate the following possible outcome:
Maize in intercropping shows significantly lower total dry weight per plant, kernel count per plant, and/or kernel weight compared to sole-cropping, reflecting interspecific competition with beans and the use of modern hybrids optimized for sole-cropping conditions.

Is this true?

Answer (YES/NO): NO